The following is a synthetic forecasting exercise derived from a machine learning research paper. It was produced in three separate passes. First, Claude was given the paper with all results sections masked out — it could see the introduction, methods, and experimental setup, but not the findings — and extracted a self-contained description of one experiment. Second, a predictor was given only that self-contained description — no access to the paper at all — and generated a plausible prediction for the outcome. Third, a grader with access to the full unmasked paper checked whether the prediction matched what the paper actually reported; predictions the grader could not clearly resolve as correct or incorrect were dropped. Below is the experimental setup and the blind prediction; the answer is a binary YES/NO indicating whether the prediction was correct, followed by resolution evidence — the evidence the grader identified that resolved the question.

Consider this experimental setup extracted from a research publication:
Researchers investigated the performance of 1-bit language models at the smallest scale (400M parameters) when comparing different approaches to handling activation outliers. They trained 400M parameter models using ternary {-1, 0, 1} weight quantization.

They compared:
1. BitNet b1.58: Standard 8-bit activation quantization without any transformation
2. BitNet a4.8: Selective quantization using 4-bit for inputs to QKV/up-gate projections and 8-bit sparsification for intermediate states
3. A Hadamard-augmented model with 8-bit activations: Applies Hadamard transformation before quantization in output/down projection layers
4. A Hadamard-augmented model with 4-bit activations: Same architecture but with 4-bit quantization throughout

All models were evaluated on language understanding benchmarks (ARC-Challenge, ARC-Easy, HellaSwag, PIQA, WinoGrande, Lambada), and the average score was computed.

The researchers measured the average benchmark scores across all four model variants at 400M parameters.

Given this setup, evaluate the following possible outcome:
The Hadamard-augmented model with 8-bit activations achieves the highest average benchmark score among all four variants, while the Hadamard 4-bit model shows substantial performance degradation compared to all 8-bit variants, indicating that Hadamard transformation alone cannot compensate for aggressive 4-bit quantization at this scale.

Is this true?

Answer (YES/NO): NO